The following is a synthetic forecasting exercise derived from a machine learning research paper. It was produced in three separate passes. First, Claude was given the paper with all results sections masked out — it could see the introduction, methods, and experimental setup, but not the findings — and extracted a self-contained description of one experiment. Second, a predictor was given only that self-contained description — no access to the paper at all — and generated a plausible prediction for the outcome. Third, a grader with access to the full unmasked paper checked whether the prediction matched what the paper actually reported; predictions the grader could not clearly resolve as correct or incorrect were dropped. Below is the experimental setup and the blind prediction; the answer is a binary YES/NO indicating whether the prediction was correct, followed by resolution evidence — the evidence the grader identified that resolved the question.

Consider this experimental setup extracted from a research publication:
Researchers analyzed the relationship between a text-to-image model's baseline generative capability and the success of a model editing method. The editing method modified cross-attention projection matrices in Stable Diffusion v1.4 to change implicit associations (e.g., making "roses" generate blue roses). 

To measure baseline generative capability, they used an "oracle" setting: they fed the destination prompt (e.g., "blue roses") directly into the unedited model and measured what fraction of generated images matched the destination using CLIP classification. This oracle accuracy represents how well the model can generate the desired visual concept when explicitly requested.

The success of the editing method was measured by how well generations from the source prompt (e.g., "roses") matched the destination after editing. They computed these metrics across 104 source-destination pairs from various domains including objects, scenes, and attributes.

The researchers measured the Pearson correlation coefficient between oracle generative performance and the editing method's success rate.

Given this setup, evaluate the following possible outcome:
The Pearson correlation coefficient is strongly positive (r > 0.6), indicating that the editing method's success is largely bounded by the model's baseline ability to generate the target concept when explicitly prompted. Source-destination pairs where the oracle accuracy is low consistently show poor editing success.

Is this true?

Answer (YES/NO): YES